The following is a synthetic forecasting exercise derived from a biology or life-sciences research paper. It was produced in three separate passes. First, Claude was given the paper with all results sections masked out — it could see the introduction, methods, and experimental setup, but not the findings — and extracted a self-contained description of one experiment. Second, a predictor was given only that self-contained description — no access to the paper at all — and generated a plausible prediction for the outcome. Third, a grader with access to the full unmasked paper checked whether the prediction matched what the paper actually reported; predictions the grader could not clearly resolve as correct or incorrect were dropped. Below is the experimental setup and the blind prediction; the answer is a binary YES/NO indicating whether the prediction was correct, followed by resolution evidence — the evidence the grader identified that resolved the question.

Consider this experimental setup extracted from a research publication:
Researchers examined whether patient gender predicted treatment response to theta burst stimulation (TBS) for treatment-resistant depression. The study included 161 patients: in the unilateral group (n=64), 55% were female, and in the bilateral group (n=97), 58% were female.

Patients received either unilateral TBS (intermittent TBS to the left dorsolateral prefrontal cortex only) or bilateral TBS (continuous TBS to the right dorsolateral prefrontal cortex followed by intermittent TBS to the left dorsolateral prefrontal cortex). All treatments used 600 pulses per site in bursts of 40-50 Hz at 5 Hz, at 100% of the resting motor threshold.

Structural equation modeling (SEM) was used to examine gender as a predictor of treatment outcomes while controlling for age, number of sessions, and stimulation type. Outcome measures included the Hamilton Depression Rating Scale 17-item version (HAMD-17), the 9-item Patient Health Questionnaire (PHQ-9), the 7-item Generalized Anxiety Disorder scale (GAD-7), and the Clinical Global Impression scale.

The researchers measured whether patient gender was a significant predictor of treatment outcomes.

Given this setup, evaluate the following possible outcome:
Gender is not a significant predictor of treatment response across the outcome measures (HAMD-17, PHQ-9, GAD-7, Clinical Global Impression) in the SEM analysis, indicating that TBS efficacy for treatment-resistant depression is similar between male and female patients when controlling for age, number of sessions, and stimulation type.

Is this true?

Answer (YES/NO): YES